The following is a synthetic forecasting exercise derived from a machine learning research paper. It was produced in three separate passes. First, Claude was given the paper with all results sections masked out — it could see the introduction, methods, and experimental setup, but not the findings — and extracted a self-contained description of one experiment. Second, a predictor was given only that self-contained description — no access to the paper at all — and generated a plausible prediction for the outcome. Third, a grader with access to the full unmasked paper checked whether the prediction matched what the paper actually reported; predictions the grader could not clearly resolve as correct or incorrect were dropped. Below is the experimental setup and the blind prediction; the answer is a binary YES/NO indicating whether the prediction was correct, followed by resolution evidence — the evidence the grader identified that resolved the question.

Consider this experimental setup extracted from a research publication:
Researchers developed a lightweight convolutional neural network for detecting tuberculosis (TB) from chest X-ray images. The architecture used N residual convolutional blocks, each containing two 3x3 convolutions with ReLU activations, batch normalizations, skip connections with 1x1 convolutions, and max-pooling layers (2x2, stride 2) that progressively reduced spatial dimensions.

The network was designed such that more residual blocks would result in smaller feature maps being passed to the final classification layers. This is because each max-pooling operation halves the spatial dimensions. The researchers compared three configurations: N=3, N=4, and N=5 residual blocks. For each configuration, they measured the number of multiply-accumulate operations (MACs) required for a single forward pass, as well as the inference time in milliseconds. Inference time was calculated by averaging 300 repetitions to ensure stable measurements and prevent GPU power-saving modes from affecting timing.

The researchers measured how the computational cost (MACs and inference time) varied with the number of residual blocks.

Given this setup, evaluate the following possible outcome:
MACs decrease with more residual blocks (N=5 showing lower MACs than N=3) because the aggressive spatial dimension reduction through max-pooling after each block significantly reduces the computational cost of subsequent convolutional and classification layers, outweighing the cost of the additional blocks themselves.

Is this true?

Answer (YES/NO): NO